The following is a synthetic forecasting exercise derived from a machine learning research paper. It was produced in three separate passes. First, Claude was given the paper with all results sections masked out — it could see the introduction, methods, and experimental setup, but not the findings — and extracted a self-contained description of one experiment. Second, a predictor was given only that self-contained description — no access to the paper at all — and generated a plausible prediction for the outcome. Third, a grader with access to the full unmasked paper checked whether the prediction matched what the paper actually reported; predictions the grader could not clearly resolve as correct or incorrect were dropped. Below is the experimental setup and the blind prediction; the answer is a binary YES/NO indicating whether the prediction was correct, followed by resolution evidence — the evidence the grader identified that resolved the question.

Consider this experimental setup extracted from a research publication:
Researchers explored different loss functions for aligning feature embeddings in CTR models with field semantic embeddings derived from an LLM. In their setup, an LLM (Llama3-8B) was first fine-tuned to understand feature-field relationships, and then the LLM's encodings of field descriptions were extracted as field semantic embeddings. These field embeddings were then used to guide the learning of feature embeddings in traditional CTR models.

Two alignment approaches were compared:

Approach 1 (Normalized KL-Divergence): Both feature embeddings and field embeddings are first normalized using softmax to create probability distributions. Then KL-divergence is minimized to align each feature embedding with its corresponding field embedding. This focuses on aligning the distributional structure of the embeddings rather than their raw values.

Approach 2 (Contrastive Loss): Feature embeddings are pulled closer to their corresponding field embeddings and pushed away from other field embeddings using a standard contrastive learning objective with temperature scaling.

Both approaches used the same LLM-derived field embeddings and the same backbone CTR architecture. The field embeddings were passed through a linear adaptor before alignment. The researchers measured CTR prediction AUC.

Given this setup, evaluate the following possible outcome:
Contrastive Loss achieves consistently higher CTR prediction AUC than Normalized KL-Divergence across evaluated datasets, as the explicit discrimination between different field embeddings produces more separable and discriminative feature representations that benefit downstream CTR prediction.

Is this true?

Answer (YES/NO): NO